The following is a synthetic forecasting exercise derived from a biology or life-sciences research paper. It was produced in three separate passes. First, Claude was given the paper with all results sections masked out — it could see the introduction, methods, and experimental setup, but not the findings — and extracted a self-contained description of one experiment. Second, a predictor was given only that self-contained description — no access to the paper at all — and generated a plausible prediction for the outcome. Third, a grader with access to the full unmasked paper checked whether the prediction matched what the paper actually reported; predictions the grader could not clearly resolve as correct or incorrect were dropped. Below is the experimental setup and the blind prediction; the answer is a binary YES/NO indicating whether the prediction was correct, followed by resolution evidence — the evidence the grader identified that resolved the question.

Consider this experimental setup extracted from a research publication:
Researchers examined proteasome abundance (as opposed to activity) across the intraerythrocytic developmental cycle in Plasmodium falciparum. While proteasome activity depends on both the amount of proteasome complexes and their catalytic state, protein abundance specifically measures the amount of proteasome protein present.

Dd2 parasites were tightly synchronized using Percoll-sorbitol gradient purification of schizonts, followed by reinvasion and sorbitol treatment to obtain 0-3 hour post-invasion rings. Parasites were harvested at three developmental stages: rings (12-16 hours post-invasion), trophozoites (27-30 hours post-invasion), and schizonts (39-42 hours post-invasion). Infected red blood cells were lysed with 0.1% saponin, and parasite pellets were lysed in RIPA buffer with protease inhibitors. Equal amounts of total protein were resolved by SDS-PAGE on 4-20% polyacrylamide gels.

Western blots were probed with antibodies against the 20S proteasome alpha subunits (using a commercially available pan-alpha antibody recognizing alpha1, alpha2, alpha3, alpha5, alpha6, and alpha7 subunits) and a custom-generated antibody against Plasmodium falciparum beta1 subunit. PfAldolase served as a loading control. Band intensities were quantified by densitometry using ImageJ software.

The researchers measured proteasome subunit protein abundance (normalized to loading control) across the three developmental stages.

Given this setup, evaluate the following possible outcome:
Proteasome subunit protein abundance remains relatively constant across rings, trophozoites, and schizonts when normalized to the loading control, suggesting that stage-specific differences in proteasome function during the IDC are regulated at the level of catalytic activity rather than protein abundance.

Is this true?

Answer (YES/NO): NO